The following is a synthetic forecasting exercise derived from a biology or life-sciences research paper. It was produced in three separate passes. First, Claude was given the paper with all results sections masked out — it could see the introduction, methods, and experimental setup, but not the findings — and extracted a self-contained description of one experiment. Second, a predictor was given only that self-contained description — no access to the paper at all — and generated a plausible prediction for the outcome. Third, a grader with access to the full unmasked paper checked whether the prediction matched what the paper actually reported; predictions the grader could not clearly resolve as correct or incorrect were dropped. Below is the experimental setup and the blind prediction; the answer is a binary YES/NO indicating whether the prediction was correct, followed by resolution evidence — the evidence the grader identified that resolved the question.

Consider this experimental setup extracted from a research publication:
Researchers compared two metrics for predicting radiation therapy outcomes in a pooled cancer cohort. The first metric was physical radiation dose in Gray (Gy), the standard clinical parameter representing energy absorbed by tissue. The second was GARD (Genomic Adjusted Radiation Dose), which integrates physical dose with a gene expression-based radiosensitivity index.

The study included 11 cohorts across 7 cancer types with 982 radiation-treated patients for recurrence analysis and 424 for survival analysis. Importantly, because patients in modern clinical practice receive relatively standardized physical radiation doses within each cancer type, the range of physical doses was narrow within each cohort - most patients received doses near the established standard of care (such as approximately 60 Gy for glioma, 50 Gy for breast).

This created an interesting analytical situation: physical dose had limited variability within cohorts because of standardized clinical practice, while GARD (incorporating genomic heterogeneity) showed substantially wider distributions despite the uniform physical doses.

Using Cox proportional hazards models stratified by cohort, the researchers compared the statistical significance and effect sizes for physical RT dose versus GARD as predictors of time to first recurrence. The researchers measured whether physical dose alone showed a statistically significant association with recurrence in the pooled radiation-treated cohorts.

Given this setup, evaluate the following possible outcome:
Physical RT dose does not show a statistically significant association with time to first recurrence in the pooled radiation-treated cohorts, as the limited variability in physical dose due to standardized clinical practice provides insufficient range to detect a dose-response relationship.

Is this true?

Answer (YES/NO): YES